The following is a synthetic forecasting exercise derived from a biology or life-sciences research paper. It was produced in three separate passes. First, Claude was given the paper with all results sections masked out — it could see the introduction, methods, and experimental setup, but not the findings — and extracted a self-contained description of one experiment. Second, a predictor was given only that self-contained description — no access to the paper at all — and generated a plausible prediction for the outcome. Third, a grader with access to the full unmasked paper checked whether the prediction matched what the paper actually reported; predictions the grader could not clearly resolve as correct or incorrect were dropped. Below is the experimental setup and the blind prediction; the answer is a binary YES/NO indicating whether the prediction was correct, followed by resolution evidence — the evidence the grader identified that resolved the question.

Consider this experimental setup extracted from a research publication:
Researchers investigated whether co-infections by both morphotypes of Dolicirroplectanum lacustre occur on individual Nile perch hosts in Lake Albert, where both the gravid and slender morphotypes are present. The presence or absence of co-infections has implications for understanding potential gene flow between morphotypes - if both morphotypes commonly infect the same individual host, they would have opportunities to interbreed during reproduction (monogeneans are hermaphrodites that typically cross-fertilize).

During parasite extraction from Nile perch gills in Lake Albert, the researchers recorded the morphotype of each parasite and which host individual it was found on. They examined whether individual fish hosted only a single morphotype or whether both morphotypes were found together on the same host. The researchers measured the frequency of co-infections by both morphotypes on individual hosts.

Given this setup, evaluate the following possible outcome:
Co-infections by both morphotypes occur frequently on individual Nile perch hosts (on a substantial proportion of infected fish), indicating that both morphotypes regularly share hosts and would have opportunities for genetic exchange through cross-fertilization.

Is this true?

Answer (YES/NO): NO